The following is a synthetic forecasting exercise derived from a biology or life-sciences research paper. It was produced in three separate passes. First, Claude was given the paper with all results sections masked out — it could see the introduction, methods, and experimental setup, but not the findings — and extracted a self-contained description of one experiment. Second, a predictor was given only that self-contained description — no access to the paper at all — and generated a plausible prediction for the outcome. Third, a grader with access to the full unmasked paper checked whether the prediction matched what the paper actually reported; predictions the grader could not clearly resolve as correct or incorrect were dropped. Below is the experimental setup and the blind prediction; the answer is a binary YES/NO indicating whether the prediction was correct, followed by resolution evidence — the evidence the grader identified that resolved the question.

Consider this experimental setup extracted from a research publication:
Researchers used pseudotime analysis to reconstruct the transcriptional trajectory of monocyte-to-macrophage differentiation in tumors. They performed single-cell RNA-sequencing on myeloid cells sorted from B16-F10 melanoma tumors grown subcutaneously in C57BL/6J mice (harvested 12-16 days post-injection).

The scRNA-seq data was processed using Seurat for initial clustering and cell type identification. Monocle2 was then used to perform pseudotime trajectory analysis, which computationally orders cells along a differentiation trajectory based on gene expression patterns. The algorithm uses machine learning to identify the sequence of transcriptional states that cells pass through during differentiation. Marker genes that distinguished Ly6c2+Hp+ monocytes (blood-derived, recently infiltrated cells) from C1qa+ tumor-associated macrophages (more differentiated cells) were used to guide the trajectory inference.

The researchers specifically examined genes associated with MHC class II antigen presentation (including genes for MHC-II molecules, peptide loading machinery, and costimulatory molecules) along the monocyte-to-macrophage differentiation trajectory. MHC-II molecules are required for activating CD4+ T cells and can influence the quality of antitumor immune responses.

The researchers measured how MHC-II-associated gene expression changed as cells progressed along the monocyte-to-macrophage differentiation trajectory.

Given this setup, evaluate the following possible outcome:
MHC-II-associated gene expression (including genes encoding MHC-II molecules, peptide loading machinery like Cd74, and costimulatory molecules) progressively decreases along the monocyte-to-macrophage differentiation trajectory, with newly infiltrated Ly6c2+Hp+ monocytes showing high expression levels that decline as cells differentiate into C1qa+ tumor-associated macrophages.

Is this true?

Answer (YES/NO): NO